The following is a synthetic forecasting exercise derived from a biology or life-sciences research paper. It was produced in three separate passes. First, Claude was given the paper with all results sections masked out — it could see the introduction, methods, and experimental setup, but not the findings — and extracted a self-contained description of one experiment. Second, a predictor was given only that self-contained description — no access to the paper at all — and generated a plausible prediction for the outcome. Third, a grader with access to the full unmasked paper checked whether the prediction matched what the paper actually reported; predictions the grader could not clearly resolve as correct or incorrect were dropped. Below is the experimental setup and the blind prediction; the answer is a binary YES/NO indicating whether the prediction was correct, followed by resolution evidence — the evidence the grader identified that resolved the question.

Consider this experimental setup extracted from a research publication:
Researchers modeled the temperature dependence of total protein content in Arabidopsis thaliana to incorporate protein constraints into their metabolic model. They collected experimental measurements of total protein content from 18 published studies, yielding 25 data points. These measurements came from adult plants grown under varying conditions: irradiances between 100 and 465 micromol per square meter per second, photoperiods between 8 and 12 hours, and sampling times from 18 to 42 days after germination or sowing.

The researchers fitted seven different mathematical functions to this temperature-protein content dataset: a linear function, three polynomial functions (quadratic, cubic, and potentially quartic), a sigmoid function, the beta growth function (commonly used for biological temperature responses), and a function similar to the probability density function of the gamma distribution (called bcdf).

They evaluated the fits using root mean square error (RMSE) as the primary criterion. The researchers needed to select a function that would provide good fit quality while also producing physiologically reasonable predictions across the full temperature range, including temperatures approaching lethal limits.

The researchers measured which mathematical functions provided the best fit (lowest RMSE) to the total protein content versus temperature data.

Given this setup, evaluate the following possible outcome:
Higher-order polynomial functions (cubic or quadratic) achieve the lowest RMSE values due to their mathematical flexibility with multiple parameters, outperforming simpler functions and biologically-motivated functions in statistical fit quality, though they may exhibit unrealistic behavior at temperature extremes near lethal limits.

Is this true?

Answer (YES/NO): NO